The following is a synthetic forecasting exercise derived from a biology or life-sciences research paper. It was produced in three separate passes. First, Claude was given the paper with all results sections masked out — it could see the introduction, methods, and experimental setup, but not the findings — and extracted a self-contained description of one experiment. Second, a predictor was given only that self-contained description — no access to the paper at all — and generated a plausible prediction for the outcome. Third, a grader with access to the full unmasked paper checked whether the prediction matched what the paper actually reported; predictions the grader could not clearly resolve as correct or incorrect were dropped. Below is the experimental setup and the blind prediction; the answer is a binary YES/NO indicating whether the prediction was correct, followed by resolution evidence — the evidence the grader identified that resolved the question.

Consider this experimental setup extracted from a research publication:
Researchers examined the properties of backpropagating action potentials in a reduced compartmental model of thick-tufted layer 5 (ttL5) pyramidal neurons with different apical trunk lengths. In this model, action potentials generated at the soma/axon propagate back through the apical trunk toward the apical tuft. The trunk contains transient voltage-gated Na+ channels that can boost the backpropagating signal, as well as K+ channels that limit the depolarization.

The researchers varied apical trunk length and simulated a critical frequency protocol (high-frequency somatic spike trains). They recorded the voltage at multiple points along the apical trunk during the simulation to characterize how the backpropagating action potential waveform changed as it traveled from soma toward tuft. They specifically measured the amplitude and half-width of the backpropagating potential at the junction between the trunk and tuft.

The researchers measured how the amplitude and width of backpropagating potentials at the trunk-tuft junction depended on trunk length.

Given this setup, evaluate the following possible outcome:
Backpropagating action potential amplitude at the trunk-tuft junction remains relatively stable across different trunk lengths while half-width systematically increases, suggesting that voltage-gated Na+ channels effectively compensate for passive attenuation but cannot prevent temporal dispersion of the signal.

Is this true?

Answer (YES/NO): NO